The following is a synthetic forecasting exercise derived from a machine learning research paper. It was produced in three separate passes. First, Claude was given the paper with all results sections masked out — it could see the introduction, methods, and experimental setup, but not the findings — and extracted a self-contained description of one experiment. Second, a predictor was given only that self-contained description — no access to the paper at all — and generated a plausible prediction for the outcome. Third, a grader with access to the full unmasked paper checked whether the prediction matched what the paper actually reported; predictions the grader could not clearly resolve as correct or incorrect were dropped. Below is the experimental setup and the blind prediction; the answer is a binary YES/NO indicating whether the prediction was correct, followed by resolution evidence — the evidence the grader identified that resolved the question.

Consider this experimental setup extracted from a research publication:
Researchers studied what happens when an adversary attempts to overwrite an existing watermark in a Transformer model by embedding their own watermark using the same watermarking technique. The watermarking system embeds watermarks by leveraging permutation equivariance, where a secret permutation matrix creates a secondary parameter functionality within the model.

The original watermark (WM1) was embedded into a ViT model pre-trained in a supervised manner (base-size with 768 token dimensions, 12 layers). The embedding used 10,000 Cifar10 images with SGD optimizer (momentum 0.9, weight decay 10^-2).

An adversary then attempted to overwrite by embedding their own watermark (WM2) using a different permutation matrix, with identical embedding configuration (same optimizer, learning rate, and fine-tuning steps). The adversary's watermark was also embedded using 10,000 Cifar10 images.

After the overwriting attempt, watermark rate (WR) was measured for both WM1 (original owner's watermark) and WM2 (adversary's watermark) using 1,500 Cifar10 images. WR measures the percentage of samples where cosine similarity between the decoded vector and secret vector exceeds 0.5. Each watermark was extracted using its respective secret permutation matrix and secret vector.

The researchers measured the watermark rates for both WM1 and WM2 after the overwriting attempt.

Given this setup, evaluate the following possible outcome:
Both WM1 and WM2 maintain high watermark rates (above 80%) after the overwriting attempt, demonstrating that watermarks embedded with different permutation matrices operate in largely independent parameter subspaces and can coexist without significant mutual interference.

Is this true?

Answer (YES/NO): YES